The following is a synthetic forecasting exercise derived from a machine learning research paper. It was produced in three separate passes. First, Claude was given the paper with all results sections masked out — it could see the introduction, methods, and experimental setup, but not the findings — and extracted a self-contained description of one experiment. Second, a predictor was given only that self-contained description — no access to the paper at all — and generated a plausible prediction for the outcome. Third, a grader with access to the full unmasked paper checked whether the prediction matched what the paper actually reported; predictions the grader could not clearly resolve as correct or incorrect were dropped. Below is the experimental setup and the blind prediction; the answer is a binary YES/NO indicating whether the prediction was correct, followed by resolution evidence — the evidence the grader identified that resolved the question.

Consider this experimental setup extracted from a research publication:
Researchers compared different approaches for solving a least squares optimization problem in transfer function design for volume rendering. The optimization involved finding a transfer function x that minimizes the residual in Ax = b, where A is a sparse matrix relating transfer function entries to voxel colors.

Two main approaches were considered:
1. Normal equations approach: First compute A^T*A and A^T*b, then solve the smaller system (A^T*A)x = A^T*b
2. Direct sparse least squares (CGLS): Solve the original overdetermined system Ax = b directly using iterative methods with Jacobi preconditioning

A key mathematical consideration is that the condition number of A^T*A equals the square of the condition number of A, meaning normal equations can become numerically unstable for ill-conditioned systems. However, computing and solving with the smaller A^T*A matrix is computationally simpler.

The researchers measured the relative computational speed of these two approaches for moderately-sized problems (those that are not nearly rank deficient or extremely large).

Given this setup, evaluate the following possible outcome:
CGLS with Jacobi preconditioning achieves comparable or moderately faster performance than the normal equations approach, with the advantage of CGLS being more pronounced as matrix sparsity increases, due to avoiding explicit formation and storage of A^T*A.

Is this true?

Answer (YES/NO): NO